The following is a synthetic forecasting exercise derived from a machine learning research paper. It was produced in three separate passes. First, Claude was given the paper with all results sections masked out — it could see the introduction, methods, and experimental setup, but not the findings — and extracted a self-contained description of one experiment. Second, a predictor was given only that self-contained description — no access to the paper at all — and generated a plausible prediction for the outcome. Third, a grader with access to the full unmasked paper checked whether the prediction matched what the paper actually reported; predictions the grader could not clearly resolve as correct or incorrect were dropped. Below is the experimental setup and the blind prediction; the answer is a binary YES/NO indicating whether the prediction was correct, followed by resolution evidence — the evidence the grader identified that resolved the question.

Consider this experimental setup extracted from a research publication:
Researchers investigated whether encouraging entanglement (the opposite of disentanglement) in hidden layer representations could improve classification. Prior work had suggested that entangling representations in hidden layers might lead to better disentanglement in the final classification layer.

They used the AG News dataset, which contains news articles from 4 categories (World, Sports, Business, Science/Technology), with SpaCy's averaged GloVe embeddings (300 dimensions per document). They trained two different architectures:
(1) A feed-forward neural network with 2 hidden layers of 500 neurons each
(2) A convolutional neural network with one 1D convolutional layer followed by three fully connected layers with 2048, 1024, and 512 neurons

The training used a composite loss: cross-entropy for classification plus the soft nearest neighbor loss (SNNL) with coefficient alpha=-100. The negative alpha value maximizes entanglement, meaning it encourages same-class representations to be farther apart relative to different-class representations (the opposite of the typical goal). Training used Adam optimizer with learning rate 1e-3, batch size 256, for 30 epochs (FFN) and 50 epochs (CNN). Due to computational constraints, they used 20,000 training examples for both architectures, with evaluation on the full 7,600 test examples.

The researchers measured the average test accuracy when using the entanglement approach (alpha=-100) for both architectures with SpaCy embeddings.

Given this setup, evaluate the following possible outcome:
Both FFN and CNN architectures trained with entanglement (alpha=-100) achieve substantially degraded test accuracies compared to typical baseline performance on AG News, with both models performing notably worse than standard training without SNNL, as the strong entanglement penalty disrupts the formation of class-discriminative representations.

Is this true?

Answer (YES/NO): YES